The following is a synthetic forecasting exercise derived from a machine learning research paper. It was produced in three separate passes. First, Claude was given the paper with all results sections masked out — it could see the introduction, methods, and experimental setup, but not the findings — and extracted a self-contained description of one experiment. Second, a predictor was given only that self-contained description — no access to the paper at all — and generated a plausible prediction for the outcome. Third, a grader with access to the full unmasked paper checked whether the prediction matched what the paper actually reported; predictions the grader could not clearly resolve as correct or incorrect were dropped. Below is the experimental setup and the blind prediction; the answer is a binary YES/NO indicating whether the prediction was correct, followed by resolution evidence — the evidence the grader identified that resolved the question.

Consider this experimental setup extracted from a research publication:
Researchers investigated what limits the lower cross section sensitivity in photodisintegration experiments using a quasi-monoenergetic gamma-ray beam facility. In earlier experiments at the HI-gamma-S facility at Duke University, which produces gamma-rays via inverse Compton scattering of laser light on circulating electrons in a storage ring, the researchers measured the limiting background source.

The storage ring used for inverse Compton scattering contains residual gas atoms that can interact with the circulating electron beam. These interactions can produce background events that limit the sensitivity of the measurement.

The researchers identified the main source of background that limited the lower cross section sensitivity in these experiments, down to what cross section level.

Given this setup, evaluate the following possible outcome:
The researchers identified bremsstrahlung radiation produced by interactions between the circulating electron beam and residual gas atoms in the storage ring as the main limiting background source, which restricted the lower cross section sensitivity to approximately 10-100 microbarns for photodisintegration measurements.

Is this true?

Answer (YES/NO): NO